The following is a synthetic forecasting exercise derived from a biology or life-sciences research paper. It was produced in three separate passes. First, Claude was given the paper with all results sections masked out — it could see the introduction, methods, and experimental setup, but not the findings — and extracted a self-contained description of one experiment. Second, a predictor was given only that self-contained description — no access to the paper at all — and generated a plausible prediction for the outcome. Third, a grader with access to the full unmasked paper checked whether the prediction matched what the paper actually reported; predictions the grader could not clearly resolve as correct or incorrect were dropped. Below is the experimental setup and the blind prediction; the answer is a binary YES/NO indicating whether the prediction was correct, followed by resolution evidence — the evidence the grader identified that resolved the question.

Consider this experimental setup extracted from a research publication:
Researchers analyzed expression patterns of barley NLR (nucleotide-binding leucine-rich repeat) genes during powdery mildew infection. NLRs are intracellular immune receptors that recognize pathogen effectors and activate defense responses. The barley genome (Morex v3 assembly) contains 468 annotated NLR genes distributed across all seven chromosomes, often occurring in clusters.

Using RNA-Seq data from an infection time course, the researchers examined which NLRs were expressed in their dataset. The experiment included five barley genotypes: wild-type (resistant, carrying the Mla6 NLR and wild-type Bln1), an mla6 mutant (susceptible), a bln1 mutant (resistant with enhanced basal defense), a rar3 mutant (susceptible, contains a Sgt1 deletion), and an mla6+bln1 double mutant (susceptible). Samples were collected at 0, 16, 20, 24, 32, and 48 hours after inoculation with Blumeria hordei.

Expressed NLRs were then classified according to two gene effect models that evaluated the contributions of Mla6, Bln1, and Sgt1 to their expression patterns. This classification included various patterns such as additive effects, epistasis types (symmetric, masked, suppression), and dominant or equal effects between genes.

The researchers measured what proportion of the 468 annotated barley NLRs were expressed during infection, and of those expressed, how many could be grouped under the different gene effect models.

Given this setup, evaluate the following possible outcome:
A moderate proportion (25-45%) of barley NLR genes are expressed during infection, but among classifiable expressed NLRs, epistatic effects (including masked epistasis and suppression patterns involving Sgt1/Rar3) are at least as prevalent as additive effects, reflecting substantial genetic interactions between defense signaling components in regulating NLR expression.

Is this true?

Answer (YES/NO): NO